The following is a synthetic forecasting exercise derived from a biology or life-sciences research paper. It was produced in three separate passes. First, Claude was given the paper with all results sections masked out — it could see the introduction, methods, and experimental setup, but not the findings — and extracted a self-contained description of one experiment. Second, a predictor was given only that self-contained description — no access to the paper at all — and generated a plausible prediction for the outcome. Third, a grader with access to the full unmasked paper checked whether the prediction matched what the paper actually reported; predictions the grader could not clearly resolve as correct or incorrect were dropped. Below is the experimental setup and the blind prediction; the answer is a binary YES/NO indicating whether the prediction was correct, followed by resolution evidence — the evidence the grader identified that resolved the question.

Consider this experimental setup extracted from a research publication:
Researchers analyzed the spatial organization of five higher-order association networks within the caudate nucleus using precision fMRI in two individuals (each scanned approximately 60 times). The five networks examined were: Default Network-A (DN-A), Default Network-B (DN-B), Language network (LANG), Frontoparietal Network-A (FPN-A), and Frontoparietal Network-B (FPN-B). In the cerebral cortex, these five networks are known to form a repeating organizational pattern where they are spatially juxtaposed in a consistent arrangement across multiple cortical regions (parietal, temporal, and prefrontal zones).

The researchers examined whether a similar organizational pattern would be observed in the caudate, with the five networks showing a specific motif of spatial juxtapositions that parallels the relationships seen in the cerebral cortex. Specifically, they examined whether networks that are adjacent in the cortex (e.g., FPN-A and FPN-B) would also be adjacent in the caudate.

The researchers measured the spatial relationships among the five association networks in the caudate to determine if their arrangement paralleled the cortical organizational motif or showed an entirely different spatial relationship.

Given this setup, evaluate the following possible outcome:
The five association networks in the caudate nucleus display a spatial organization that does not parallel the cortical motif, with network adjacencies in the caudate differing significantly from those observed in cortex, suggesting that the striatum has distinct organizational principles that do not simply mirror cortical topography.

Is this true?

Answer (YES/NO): NO